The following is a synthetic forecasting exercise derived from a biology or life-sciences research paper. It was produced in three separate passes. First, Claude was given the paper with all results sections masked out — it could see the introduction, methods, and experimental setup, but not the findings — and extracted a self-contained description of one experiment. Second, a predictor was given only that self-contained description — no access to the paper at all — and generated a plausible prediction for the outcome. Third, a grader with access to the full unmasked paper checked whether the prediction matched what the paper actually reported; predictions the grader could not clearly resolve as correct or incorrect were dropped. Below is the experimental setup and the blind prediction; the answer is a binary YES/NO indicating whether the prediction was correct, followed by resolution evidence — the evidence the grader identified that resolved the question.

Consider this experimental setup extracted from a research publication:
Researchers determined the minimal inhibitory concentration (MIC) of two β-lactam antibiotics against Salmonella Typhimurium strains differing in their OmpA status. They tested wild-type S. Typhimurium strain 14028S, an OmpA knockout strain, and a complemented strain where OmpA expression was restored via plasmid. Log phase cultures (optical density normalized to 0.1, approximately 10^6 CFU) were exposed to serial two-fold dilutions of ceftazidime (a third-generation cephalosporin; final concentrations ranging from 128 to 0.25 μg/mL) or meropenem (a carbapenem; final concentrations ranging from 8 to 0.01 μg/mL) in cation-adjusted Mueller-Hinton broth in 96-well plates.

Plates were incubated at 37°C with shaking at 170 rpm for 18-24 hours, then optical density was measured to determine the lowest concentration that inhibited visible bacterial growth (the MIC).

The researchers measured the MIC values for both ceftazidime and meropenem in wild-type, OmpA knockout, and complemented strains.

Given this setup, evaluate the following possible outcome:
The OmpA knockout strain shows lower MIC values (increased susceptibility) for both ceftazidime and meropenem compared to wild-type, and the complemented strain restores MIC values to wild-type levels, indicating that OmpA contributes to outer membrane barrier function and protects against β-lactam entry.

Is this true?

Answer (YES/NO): YES